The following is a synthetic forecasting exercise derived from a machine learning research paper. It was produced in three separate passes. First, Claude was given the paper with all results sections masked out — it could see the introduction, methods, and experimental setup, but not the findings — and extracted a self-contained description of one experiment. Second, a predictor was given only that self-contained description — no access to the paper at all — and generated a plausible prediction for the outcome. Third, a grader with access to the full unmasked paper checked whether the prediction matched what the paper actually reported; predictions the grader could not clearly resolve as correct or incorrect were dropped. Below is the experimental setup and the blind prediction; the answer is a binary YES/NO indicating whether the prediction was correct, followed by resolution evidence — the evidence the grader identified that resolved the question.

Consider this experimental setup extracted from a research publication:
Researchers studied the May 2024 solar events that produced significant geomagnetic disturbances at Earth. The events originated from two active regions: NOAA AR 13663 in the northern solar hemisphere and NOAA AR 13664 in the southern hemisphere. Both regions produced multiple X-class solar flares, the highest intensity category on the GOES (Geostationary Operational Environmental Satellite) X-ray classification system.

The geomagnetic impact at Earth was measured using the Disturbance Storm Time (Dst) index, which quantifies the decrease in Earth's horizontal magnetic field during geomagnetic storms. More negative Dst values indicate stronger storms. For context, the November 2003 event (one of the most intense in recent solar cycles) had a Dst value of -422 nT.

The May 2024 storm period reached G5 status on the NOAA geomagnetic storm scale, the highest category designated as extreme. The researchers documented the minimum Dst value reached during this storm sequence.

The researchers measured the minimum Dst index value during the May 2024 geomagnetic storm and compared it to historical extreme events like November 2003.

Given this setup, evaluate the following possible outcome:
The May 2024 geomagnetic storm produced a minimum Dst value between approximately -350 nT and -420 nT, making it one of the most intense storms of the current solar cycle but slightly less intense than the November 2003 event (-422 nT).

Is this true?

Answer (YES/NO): YES